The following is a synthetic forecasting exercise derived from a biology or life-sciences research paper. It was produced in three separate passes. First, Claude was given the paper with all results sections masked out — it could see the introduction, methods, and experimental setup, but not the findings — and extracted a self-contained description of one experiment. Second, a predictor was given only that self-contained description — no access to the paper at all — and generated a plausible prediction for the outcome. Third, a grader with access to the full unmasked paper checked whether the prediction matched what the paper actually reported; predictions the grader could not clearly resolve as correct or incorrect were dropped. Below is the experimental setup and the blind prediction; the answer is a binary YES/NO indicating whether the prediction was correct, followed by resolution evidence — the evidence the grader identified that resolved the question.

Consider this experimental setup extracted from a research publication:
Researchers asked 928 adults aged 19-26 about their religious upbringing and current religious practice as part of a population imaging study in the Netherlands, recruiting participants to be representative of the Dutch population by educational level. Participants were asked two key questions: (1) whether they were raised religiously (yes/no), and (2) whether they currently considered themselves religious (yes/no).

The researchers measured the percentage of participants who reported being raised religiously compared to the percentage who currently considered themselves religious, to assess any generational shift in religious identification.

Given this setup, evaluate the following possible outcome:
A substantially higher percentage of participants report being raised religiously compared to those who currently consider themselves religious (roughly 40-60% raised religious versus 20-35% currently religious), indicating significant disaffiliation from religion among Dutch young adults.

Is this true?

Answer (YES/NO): NO